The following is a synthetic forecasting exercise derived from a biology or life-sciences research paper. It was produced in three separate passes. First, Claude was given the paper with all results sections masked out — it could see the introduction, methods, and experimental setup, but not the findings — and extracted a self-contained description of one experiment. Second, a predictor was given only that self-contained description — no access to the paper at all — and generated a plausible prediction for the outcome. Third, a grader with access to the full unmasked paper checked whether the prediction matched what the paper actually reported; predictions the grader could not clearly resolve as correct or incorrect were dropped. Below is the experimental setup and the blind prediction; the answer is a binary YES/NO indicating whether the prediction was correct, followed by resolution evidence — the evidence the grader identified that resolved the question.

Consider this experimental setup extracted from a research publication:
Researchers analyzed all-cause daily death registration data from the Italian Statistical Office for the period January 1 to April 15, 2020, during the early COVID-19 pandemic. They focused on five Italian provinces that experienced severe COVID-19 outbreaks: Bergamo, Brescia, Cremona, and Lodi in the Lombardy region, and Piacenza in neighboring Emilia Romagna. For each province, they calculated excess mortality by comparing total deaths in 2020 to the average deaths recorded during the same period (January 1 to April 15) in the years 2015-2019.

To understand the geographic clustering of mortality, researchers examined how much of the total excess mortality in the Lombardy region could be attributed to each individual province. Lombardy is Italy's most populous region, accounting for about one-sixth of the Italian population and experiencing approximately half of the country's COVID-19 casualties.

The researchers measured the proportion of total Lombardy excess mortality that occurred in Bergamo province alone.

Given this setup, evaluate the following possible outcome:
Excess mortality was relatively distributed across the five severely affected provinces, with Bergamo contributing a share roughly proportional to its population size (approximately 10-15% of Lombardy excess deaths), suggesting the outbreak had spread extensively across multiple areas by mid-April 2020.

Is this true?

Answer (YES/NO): NO